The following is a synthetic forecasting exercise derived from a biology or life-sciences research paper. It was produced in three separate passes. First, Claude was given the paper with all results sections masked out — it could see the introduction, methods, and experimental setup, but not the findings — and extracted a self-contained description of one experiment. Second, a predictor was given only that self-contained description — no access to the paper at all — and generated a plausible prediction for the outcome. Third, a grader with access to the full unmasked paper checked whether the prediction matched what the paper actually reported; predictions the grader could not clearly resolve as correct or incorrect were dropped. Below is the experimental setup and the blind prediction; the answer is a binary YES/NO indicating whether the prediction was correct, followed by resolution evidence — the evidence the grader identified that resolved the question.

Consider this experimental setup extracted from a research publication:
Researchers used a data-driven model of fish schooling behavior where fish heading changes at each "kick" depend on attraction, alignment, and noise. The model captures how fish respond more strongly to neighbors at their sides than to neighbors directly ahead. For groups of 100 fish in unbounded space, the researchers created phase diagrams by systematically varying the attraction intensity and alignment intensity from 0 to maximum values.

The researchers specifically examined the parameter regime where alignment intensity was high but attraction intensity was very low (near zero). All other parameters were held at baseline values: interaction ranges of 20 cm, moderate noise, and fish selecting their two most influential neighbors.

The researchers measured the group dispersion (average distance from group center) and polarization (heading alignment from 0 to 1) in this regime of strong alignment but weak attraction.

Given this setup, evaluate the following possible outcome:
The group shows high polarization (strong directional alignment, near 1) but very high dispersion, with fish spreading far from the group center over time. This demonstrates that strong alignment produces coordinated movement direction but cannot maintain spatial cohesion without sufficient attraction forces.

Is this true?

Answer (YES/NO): NO